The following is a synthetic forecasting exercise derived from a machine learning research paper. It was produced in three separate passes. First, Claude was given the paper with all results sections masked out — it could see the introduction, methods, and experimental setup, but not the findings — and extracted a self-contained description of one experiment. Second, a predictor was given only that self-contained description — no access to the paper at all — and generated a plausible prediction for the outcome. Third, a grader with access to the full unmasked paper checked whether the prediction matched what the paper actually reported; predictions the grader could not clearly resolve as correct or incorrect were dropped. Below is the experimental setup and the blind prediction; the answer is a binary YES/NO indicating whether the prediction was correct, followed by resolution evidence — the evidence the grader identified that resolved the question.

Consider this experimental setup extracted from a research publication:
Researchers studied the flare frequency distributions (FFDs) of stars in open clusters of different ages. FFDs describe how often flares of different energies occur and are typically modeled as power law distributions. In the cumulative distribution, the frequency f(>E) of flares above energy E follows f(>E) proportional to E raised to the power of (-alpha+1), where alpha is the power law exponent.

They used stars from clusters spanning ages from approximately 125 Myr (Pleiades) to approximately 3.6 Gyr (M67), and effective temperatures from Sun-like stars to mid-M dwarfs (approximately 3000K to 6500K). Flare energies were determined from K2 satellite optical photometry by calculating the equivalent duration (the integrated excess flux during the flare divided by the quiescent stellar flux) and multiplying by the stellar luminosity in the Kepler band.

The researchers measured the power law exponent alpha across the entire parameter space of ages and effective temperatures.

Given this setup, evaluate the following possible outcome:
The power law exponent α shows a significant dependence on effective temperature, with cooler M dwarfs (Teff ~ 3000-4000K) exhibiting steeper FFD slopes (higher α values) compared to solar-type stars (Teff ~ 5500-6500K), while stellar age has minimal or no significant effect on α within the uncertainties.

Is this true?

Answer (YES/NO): NO